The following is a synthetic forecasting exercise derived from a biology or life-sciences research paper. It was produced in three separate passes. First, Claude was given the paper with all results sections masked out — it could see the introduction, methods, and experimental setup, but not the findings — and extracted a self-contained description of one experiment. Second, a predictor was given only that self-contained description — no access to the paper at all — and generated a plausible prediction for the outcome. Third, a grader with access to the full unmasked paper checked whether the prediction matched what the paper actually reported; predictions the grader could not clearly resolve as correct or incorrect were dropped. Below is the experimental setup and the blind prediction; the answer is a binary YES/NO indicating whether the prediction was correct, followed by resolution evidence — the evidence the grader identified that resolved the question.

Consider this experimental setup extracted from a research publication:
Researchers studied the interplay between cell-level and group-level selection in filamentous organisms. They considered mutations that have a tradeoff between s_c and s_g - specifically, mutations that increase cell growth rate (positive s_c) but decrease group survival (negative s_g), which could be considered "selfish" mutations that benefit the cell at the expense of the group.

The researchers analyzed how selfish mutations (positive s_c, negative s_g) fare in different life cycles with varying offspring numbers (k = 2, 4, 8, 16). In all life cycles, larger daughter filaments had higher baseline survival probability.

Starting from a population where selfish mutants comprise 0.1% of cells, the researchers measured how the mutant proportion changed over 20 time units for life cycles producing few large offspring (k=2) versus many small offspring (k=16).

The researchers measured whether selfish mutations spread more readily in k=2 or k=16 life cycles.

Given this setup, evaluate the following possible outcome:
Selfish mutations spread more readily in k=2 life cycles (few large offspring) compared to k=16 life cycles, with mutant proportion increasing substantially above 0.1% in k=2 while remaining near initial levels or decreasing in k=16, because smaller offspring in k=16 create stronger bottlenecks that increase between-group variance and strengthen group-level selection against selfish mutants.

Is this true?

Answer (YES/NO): NO